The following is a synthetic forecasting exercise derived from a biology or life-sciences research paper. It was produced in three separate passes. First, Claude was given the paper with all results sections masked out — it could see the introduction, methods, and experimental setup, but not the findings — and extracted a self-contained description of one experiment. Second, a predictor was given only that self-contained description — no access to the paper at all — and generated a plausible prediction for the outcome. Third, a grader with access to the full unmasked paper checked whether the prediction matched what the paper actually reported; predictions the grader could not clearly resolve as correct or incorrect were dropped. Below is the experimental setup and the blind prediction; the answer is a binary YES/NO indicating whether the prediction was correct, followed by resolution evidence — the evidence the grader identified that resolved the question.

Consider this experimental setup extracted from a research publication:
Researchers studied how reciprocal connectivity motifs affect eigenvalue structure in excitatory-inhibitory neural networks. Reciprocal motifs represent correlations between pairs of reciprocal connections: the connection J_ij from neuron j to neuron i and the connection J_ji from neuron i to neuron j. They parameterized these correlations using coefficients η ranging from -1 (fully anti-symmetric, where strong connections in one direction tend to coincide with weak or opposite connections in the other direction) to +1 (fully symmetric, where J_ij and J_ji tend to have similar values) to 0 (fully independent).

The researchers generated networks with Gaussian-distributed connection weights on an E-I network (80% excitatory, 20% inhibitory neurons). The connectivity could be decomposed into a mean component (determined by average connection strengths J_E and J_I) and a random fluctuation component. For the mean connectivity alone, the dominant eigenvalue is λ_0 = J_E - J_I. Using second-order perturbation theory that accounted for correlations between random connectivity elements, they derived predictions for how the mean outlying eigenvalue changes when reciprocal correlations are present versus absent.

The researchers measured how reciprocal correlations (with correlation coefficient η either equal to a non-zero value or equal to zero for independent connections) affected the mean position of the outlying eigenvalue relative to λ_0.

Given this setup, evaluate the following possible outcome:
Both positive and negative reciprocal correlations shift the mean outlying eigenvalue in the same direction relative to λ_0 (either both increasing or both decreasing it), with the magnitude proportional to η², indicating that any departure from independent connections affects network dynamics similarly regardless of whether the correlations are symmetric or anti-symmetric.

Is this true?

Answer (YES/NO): NO